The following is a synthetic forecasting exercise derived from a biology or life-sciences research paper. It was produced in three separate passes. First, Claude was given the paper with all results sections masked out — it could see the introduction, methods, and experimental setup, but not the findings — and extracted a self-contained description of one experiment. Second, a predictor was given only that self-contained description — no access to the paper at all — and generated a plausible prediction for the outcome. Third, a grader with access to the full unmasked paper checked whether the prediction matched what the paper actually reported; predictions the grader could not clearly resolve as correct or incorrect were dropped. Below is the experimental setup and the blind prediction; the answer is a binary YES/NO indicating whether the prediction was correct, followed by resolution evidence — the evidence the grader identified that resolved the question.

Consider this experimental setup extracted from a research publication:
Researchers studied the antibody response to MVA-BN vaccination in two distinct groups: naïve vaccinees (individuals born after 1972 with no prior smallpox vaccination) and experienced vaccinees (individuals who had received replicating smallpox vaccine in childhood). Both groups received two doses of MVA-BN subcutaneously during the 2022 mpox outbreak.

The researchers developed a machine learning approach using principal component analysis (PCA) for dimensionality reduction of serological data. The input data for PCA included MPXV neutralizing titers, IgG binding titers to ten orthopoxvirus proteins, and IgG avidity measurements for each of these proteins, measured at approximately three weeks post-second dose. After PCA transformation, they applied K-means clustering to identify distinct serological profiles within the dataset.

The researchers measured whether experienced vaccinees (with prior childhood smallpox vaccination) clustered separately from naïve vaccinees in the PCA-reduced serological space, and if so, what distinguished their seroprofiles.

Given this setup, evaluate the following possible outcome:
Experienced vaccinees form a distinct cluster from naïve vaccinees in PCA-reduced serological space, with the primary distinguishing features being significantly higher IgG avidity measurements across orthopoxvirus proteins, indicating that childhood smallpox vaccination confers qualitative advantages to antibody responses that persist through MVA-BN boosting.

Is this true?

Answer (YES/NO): YES